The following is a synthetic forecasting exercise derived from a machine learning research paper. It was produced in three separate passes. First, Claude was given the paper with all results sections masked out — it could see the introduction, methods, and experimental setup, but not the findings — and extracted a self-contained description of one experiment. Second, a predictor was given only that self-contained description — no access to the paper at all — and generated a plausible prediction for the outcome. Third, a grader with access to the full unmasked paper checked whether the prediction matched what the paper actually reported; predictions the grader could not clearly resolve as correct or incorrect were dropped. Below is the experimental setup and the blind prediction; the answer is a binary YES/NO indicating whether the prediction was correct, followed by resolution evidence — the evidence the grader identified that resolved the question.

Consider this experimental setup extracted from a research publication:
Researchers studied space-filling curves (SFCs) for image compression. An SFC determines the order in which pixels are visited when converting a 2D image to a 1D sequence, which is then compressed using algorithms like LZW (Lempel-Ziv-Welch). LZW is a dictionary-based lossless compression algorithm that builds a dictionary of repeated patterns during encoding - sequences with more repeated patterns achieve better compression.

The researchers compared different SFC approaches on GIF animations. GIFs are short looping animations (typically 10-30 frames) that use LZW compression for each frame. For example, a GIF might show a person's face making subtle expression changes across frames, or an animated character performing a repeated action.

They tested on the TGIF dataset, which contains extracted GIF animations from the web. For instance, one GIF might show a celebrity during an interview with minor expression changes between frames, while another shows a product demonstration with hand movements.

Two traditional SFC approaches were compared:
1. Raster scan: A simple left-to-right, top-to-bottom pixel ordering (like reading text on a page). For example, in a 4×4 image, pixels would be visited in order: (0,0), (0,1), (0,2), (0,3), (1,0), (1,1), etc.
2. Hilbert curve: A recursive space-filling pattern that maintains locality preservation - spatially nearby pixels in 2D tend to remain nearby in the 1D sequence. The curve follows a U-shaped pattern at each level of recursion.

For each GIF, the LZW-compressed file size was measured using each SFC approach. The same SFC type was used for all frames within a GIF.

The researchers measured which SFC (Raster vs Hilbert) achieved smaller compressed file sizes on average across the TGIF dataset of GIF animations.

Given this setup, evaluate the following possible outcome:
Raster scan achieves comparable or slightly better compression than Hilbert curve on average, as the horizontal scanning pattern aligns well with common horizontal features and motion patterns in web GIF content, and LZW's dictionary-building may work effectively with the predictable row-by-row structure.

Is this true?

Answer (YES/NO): YES